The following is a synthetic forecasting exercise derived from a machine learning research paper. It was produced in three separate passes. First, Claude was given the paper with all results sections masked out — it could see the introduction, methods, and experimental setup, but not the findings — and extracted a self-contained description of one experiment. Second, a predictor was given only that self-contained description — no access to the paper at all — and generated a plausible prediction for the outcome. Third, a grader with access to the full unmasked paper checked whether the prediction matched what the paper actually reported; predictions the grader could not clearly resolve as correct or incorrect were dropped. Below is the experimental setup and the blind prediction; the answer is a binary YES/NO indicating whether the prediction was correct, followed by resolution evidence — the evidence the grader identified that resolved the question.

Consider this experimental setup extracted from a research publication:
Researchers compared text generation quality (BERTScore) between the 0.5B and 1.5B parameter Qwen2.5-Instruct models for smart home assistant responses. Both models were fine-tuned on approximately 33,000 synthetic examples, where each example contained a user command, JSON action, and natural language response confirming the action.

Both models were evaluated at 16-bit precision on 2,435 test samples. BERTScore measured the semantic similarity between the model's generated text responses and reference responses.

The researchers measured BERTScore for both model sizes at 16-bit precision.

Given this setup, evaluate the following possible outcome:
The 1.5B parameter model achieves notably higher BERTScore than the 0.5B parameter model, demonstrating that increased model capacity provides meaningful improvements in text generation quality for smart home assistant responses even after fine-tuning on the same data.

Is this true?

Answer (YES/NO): NO